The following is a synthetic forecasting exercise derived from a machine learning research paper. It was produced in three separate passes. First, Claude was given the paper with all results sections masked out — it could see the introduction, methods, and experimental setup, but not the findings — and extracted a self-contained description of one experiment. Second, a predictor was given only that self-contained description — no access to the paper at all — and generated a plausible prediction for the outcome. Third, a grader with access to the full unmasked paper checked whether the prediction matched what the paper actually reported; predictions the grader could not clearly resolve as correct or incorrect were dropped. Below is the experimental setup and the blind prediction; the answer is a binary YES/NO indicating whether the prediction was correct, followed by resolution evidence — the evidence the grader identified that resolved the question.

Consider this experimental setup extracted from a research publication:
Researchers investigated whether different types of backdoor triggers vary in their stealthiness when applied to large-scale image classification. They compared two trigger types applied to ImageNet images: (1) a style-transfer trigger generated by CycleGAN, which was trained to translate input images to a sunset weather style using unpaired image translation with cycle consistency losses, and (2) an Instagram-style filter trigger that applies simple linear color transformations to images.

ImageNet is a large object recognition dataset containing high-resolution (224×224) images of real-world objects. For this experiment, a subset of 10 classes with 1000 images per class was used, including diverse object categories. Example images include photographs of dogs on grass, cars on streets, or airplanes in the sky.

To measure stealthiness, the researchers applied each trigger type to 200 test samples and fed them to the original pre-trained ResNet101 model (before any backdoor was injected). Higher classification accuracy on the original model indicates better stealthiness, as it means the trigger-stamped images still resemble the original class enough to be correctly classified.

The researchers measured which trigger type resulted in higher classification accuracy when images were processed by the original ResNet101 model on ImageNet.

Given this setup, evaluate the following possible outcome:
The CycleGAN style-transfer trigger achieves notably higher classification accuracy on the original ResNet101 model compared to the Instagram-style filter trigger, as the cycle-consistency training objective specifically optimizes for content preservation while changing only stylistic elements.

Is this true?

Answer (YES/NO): NO